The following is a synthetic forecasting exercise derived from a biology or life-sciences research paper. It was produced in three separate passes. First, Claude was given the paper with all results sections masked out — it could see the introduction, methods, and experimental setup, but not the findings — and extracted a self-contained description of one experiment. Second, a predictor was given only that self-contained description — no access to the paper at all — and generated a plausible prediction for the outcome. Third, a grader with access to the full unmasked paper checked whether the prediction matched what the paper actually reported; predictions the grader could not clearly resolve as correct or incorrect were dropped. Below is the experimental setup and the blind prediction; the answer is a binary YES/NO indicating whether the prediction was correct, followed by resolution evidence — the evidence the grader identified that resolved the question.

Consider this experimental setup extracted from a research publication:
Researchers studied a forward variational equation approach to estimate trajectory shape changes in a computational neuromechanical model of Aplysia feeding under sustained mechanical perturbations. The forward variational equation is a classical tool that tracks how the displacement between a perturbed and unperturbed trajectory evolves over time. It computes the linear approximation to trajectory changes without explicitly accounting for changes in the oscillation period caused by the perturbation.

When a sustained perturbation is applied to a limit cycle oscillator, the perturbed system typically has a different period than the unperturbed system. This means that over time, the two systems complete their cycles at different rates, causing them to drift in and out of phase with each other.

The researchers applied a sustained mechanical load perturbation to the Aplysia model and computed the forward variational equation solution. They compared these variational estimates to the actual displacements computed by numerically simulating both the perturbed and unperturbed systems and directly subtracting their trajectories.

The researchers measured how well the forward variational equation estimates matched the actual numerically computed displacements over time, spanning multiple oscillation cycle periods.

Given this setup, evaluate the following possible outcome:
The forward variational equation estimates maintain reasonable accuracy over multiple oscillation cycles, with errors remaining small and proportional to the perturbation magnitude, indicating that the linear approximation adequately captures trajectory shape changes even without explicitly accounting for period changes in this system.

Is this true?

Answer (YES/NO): NO